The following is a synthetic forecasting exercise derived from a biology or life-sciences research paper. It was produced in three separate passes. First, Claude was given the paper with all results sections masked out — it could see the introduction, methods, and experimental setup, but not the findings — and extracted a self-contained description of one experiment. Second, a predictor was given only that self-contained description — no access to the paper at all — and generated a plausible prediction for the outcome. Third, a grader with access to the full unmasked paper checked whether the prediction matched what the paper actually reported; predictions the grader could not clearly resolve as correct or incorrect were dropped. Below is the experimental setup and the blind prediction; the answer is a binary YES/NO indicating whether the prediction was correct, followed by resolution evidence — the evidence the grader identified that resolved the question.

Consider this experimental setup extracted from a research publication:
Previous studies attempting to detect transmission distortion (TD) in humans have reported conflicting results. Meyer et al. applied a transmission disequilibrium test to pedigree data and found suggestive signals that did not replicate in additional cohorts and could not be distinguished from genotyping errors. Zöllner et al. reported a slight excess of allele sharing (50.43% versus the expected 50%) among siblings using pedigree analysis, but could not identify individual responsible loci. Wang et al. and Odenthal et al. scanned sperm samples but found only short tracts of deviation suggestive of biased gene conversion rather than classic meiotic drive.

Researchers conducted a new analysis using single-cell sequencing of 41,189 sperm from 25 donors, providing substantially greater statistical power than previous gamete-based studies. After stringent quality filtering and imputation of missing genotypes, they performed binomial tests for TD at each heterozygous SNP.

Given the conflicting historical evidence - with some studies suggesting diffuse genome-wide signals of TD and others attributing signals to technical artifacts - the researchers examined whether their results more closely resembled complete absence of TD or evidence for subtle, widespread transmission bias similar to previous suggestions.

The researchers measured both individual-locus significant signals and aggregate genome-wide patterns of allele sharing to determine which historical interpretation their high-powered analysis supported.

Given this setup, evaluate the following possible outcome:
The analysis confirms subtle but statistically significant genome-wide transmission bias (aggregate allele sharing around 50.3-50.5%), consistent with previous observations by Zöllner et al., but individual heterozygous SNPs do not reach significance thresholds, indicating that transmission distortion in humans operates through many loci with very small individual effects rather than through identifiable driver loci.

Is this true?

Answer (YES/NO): NO